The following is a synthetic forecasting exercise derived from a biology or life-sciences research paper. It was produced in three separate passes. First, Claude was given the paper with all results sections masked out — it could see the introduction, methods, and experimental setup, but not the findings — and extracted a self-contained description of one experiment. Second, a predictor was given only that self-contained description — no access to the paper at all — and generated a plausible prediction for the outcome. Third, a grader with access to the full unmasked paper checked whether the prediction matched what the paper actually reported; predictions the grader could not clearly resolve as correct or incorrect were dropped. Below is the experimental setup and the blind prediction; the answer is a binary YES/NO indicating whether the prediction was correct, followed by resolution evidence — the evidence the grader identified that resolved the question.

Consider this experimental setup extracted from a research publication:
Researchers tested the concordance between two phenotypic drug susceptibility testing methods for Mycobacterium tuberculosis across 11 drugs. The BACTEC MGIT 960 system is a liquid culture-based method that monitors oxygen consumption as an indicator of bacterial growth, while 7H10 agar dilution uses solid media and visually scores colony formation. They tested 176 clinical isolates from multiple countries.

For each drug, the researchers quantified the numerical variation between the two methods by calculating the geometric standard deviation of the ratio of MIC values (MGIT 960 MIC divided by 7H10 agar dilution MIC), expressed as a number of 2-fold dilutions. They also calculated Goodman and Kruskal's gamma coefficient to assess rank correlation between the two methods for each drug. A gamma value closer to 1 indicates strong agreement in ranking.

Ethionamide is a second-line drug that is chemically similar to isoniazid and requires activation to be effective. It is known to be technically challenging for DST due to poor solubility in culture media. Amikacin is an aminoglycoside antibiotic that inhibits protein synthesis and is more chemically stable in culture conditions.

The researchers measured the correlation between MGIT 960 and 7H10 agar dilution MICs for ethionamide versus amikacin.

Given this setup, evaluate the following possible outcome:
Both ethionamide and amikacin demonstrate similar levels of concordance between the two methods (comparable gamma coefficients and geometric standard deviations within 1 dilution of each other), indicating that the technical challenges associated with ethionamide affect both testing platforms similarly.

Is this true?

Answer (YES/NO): NO